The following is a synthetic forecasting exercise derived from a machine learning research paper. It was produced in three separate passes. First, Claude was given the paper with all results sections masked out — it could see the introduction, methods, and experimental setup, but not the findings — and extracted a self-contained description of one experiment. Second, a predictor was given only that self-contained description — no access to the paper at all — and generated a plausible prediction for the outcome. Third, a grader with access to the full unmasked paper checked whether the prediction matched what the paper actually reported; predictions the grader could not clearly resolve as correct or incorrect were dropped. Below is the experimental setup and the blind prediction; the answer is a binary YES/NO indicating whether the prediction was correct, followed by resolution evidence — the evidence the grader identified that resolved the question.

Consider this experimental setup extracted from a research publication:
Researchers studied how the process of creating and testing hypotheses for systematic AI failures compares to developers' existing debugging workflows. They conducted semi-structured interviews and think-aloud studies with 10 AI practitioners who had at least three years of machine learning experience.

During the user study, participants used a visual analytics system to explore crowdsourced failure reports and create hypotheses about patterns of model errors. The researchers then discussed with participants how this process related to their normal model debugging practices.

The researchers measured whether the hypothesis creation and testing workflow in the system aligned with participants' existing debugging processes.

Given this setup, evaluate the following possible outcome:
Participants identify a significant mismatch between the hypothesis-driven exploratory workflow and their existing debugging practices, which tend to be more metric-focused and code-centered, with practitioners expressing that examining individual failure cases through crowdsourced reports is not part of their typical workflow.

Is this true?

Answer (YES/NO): NO